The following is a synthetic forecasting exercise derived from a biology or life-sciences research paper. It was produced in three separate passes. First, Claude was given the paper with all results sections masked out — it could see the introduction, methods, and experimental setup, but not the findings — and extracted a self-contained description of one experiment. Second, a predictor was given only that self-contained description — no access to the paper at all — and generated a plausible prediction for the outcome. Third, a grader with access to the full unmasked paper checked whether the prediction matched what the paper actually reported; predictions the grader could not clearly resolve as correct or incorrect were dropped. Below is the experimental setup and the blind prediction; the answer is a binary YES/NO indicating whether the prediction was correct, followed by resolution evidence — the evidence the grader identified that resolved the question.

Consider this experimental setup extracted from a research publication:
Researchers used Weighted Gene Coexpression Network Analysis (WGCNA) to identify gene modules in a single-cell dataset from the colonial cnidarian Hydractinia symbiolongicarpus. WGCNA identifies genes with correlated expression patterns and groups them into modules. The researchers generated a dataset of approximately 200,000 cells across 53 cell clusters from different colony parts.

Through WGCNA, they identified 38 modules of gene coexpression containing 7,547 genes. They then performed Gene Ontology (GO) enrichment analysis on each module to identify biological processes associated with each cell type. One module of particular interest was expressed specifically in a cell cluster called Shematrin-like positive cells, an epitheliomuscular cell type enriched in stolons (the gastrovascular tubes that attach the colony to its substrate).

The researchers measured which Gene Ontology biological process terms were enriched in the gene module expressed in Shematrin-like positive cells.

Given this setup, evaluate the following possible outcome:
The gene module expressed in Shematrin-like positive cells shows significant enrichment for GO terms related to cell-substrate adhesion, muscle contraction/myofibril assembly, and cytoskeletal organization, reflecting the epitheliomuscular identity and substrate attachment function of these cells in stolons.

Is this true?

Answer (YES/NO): NO